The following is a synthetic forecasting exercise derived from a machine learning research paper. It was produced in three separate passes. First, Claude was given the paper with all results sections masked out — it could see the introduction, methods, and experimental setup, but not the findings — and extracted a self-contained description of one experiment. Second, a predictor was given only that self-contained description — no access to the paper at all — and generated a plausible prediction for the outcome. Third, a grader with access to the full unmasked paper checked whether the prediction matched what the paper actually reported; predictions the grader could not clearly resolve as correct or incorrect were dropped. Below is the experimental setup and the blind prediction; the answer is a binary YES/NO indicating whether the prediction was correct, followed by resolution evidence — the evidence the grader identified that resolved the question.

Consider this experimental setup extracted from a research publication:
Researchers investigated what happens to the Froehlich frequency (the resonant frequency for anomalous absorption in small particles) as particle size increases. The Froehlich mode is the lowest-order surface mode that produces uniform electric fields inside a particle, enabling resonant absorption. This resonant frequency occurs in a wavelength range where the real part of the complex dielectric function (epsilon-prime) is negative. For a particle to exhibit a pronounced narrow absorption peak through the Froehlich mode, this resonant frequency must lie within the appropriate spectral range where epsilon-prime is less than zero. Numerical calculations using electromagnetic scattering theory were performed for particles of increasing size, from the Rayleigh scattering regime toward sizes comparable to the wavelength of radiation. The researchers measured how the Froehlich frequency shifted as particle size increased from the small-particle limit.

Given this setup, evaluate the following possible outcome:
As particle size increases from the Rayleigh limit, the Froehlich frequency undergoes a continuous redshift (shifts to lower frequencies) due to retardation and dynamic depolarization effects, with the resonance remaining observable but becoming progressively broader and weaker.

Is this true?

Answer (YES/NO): NO